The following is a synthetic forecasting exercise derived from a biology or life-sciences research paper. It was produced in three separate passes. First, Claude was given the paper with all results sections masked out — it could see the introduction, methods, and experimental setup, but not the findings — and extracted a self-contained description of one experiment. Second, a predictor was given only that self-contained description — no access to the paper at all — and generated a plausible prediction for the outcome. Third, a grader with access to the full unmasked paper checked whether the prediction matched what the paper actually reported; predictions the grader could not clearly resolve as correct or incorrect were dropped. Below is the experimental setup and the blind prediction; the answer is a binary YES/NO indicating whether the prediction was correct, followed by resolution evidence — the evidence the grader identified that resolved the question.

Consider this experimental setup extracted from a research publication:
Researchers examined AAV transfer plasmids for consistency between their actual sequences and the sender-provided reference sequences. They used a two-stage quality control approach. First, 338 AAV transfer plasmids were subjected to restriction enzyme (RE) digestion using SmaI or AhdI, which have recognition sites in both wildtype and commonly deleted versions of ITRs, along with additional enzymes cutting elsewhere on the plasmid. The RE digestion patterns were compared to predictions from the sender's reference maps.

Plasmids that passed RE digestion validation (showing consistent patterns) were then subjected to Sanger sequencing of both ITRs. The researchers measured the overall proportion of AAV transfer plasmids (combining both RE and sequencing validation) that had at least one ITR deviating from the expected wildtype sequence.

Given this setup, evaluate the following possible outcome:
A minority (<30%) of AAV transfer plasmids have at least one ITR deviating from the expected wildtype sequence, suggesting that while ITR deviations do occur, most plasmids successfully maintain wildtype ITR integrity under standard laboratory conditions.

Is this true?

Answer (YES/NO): NO